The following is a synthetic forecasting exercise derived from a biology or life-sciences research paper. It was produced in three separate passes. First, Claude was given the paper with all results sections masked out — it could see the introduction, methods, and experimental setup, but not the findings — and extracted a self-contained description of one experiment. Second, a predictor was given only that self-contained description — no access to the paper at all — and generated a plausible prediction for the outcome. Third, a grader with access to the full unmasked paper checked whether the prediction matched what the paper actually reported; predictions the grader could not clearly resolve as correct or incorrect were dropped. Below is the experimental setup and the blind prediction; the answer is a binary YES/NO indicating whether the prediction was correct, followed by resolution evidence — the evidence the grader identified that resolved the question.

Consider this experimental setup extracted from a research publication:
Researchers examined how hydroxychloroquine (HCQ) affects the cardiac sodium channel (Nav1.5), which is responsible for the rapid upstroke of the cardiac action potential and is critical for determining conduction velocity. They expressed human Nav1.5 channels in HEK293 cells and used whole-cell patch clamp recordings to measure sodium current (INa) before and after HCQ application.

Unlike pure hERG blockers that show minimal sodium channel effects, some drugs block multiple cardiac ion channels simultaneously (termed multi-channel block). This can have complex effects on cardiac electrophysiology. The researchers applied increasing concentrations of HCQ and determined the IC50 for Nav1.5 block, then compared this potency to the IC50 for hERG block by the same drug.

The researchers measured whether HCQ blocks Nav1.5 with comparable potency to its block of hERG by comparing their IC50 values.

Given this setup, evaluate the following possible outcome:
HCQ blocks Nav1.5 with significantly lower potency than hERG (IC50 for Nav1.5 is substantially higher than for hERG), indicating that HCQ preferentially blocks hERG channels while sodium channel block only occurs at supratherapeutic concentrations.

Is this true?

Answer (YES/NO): YES